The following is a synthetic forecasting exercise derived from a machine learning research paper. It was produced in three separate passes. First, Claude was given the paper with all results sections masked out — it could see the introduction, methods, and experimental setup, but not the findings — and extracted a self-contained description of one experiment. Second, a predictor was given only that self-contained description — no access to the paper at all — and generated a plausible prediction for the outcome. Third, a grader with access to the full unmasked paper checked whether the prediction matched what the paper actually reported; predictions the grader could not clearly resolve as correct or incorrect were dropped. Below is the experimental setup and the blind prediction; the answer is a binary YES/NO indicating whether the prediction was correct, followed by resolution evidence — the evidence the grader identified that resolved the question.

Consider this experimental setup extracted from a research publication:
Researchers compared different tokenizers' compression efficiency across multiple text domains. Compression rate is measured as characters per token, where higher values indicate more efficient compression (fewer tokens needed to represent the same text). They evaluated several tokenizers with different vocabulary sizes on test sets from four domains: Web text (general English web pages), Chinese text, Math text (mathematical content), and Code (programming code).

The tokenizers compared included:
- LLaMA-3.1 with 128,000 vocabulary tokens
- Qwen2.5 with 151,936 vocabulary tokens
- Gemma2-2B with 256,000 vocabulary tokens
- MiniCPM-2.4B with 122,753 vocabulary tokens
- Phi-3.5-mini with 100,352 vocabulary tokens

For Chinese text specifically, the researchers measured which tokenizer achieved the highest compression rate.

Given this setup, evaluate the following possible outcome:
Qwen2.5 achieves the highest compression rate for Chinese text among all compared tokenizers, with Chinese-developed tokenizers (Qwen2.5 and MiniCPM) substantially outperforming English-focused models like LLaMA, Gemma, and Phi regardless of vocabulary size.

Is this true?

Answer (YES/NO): NO